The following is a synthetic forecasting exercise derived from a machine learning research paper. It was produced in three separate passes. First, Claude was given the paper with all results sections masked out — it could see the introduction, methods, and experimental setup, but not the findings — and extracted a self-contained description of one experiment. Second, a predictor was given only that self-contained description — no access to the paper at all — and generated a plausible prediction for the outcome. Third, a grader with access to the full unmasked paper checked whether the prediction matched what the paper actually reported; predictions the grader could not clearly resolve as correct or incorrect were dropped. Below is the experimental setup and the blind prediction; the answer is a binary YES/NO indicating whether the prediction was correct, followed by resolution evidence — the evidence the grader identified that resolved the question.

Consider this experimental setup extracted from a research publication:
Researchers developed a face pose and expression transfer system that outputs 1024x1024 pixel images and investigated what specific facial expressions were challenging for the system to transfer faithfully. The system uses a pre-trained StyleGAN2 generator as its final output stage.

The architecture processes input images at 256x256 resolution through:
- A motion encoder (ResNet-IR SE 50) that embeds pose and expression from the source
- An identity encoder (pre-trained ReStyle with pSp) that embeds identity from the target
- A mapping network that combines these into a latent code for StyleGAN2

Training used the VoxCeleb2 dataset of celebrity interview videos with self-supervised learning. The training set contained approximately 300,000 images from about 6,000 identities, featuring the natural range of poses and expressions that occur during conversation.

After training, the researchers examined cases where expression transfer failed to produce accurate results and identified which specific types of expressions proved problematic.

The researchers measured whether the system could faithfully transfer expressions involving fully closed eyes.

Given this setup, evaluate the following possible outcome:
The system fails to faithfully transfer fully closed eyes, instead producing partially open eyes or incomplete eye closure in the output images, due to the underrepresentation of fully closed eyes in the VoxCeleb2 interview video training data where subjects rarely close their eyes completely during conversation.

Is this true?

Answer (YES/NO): NO